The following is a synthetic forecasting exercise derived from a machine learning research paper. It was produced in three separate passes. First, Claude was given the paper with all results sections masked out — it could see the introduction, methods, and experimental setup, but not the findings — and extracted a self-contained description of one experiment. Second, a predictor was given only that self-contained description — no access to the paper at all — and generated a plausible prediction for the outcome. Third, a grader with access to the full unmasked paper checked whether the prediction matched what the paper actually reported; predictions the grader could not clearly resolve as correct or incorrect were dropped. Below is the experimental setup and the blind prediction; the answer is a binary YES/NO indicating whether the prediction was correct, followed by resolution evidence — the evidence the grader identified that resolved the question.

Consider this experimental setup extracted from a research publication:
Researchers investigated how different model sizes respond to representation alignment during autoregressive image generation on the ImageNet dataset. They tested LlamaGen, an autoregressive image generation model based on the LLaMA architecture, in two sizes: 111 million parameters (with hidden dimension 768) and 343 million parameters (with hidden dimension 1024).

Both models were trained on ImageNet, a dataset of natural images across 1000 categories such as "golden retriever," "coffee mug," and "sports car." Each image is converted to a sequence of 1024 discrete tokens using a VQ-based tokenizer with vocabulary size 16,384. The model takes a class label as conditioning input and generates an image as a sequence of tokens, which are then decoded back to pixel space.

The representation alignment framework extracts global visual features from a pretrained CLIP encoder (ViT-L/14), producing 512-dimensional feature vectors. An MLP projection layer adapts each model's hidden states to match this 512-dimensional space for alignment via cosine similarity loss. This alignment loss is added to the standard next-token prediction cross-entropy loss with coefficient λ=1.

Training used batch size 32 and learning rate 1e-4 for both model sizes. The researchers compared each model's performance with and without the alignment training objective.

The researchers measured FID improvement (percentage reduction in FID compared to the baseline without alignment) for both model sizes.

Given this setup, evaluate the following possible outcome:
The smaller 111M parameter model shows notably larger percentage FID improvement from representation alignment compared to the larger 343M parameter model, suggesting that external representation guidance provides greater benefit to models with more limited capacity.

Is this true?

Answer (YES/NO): YES